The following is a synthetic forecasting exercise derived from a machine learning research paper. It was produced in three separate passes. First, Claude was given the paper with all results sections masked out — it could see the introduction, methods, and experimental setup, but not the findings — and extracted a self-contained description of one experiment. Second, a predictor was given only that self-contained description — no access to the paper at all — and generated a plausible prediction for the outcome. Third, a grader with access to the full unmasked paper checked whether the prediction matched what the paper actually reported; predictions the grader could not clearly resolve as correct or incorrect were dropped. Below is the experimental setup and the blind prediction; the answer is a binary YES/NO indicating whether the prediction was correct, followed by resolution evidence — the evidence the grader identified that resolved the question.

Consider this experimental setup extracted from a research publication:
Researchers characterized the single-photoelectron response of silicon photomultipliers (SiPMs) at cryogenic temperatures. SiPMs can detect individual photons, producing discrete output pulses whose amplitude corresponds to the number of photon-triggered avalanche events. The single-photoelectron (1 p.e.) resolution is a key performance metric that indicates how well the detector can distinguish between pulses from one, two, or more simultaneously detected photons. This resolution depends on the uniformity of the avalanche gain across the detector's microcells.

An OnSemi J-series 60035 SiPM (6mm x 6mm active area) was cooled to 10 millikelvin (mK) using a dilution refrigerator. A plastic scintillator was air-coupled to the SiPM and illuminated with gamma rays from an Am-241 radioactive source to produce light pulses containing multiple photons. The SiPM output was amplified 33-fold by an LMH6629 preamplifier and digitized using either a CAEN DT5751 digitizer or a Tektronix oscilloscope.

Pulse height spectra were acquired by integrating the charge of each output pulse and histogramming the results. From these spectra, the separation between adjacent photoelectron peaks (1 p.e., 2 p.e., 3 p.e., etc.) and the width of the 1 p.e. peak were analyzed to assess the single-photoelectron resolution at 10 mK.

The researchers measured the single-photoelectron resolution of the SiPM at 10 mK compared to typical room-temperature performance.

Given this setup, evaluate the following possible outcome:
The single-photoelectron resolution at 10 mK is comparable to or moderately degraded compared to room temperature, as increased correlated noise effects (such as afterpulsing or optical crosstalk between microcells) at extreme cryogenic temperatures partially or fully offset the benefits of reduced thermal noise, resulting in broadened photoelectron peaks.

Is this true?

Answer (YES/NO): NO